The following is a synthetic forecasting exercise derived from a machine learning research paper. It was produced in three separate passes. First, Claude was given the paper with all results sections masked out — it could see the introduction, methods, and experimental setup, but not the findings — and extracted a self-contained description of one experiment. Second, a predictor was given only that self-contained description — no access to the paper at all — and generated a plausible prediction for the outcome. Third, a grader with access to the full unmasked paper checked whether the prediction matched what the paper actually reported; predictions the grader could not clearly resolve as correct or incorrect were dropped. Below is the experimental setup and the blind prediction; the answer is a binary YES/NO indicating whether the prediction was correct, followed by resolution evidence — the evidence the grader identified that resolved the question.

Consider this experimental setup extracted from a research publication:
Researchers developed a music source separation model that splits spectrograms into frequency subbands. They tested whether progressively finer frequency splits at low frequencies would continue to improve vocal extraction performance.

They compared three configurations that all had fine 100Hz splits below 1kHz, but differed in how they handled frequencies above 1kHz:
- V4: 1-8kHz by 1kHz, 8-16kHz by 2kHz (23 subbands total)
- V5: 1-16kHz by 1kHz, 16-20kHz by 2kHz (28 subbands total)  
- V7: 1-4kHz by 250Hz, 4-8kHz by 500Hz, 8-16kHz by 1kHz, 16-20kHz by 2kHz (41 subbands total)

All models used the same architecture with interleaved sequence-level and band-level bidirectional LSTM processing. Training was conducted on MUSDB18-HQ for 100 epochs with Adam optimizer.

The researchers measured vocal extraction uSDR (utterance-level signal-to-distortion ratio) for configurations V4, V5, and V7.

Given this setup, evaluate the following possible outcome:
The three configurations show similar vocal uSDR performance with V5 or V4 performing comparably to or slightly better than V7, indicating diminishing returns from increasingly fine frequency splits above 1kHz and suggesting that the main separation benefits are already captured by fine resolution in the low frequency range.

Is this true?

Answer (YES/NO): NO